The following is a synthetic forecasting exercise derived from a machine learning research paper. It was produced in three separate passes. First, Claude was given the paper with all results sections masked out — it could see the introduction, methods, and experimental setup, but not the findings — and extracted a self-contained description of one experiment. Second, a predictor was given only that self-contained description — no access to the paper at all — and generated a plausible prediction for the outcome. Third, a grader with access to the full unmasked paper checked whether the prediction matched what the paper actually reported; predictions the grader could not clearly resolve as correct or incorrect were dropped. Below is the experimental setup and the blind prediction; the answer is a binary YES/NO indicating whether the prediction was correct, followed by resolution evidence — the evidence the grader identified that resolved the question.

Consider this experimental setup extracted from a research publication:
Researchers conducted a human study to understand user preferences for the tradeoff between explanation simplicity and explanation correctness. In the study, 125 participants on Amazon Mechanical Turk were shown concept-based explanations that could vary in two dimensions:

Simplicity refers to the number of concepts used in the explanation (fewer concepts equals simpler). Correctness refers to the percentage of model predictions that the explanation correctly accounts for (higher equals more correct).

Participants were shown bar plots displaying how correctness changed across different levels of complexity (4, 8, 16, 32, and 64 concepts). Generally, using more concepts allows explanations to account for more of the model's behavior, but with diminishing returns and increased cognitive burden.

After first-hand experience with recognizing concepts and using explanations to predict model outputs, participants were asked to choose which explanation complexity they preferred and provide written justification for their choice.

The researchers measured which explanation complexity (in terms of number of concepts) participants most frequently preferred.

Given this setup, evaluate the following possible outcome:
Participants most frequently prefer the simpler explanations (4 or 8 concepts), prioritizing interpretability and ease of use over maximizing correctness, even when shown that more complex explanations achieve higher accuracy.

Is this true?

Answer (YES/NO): NO